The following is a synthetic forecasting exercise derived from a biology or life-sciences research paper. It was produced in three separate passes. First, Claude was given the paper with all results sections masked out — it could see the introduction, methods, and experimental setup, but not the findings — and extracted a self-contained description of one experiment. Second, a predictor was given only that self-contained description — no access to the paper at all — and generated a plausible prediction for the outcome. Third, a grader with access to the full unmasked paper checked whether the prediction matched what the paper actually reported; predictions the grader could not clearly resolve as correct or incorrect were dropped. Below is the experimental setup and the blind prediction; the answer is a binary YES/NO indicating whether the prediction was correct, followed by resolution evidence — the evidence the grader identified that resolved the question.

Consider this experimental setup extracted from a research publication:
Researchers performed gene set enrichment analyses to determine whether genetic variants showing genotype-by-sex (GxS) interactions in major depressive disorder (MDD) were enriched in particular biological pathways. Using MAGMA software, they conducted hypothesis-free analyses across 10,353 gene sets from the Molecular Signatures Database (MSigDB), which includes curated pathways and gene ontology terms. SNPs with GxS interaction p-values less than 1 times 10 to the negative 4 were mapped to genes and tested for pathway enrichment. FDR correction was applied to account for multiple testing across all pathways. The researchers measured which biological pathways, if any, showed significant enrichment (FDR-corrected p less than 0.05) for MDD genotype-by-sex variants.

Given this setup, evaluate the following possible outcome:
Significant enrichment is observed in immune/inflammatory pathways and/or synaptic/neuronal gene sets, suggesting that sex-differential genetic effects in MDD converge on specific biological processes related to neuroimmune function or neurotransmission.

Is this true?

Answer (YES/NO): NO